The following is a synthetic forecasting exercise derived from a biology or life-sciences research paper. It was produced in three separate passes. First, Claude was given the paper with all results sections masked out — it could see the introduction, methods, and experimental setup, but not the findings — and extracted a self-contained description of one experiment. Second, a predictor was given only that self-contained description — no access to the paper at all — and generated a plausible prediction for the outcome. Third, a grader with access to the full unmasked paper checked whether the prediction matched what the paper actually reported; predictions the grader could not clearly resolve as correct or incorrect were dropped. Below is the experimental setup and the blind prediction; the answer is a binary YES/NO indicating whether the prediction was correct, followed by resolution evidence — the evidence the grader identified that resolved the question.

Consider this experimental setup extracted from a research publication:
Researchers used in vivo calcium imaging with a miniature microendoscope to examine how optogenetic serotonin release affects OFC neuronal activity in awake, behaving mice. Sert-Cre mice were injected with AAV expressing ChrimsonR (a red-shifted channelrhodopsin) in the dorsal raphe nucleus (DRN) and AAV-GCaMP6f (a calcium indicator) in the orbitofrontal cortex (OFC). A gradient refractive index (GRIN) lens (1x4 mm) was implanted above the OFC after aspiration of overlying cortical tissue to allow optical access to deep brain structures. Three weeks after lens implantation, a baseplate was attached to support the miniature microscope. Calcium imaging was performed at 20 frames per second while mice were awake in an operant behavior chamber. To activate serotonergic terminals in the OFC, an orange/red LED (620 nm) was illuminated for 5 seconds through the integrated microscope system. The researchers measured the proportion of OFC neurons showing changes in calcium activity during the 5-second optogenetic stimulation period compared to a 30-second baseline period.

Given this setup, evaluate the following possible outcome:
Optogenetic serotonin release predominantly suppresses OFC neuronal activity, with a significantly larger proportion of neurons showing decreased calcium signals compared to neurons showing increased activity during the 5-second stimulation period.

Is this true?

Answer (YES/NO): NO